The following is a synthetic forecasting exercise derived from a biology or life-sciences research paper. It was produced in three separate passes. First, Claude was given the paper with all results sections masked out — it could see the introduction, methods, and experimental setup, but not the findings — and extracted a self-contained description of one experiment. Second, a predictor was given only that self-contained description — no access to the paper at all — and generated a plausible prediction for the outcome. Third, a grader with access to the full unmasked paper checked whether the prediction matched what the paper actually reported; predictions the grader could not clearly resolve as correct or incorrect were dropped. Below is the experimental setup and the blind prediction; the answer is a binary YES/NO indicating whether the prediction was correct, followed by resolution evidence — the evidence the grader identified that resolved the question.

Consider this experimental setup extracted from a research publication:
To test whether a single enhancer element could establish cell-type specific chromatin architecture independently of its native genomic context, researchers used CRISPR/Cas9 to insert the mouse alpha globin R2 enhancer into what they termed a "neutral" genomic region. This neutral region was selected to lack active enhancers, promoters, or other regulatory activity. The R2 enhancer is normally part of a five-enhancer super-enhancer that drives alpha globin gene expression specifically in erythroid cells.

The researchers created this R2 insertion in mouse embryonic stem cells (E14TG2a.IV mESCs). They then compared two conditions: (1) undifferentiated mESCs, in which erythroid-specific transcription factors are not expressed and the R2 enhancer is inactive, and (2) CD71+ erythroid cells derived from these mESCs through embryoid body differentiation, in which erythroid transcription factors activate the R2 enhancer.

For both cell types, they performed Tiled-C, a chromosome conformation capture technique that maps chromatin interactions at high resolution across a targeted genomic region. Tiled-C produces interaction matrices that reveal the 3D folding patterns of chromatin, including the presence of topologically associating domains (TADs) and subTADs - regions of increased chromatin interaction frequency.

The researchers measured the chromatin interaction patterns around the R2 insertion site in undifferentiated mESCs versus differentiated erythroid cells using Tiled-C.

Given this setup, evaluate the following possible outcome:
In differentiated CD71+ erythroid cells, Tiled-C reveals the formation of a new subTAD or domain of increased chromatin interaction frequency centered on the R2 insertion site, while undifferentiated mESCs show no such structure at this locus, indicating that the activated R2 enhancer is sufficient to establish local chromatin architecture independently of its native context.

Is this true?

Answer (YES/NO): YES